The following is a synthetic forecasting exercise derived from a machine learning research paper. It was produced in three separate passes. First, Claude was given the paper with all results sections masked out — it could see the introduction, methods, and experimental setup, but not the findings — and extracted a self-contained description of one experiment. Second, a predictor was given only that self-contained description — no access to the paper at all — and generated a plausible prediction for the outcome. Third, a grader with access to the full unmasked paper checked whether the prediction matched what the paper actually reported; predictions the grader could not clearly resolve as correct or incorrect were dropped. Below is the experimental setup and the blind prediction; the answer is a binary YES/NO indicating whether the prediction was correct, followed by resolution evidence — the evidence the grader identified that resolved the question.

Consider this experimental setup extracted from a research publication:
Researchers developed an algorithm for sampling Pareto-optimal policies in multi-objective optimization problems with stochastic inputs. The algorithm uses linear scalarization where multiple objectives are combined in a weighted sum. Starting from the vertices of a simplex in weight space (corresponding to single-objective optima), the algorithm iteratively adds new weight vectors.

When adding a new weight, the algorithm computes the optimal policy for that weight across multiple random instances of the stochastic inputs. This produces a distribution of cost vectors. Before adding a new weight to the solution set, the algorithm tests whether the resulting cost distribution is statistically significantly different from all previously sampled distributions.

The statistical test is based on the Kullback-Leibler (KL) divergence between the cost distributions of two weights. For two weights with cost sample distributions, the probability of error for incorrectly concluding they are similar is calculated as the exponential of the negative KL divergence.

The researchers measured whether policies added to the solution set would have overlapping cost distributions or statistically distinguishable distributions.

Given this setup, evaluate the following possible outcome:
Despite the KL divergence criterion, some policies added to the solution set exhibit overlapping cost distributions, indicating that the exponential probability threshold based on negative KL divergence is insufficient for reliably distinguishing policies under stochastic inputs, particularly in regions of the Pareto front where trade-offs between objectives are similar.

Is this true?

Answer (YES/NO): NO